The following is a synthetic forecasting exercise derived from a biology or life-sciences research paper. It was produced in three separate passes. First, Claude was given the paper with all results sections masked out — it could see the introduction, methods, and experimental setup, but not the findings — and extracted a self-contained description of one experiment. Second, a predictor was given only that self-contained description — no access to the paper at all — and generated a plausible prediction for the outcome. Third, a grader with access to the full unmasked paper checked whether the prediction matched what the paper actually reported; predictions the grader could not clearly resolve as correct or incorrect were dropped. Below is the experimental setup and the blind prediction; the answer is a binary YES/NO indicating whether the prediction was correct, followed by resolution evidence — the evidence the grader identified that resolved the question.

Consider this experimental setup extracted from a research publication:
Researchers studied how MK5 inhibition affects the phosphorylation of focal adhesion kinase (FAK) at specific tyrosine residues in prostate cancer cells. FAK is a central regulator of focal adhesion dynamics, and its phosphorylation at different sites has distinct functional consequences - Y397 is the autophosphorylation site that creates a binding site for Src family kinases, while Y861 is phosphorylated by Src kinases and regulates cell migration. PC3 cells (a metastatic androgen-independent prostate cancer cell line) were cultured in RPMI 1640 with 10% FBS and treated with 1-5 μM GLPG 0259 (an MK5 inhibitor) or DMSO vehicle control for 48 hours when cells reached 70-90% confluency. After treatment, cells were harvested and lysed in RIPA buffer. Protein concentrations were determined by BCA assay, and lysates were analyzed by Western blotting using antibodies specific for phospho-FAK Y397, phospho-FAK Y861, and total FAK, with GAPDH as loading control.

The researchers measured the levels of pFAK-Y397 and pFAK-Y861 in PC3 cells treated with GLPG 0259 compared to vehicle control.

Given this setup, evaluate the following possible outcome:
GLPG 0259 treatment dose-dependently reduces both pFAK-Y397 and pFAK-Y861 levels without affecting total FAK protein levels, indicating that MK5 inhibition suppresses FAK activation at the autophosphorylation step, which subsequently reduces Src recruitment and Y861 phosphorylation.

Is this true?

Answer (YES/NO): NO